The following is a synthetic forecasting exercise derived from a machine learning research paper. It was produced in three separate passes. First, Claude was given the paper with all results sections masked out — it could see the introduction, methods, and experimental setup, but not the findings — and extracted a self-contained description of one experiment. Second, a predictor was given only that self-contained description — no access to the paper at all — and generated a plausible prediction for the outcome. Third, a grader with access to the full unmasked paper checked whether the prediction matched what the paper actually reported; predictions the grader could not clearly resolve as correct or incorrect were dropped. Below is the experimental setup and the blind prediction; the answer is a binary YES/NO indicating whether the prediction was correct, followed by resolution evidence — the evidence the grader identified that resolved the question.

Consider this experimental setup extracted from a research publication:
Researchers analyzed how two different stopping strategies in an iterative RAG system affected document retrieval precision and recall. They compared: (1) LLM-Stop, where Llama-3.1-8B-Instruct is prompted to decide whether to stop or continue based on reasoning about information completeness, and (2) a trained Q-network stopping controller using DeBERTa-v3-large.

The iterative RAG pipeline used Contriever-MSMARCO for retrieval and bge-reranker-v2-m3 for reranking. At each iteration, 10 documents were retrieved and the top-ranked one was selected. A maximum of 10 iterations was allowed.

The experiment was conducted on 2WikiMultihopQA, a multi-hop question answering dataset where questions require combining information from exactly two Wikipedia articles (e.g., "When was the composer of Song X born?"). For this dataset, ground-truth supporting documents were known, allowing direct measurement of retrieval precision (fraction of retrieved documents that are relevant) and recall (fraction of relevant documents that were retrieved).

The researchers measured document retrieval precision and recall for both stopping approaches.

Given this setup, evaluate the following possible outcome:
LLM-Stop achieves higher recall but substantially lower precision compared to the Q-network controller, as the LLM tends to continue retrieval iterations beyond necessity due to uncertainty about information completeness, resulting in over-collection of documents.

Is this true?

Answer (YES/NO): NO